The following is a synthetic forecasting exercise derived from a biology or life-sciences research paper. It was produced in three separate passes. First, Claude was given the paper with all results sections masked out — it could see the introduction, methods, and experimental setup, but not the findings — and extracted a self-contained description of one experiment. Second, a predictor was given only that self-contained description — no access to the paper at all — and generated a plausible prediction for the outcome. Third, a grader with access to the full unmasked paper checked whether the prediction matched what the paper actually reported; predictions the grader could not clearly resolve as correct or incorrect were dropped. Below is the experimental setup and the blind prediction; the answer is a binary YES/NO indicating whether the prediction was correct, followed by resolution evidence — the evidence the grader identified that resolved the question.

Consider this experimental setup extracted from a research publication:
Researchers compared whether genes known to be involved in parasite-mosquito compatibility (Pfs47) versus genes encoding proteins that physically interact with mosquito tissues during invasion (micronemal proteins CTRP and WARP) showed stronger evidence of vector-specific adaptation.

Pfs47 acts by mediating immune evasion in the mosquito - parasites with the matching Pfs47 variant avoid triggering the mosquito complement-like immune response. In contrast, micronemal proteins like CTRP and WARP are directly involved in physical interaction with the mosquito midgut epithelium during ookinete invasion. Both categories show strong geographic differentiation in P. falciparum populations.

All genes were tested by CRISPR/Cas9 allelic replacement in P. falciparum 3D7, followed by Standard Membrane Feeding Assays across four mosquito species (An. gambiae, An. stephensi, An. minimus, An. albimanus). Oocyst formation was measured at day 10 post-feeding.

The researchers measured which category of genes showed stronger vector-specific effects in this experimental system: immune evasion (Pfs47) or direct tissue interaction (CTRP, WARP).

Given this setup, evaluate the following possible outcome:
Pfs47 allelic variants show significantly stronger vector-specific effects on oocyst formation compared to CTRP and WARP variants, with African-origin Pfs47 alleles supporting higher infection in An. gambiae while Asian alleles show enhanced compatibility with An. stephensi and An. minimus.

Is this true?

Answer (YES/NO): NO